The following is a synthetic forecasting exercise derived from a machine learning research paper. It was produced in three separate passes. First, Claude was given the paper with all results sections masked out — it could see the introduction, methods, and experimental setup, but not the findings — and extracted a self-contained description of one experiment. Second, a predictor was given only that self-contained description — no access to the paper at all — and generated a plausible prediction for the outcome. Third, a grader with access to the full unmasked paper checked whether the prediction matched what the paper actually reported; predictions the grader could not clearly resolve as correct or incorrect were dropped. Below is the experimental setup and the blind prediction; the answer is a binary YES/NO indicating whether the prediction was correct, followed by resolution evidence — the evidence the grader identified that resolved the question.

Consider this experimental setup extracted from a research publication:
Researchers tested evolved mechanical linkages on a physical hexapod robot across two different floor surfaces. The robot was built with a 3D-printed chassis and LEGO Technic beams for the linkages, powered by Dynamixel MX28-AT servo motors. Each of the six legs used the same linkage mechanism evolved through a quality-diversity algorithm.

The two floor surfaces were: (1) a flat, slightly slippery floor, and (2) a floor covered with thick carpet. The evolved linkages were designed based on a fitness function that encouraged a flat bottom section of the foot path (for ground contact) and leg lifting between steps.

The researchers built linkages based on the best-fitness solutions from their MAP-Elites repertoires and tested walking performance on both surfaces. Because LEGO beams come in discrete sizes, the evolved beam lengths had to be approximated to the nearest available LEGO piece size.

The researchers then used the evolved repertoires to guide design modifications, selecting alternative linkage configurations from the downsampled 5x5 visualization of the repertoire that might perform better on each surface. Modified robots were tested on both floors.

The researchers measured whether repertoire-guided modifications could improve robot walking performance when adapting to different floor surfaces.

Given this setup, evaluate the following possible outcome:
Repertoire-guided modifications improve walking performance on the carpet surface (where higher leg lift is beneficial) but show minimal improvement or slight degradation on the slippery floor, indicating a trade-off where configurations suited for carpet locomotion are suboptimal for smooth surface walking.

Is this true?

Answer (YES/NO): NO